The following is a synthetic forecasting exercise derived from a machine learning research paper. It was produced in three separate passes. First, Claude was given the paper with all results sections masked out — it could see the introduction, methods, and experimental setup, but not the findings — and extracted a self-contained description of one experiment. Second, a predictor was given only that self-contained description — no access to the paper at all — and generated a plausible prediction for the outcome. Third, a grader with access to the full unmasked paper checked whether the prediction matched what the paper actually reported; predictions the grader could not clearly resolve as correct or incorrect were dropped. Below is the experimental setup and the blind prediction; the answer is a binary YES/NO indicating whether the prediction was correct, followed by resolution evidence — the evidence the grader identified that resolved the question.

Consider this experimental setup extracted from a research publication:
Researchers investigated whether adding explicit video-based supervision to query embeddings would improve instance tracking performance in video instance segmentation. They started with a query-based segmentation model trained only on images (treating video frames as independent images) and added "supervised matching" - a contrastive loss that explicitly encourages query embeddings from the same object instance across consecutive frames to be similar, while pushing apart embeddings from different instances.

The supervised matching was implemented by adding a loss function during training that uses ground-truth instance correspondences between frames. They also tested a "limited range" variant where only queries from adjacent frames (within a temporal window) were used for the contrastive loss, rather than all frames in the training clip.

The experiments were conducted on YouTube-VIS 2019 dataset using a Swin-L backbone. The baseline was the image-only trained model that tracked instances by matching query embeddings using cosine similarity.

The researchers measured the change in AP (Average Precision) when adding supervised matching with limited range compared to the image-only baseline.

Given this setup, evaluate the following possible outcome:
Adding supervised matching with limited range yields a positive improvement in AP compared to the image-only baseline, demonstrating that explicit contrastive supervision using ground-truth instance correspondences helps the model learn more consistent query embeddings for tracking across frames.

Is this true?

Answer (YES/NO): NO